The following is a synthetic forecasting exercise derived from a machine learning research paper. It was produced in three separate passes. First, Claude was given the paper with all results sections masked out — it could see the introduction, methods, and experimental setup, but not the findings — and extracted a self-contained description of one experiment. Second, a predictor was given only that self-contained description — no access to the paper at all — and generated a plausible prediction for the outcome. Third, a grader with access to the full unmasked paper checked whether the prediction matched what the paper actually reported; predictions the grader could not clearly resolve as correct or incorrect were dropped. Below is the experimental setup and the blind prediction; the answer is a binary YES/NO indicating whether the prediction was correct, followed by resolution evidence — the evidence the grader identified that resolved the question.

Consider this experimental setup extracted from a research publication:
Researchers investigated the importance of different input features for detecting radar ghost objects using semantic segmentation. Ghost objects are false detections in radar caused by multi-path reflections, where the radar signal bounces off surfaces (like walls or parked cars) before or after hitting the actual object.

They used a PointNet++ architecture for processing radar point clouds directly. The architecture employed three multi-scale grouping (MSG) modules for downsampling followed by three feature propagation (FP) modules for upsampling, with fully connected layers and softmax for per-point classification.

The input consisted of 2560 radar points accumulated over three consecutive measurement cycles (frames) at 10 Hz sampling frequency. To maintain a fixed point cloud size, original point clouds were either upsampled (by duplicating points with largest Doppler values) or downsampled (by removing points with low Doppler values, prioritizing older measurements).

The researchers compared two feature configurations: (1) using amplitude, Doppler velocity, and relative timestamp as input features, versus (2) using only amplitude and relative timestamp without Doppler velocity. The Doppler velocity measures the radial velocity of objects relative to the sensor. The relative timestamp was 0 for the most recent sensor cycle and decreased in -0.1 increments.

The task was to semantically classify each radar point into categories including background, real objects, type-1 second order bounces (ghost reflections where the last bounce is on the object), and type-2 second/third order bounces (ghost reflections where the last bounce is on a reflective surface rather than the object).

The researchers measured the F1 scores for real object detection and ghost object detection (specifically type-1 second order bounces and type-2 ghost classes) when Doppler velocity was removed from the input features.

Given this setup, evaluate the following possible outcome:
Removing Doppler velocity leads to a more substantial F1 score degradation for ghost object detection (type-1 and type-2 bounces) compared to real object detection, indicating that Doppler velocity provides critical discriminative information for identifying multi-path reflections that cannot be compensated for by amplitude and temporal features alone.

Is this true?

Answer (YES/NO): YES